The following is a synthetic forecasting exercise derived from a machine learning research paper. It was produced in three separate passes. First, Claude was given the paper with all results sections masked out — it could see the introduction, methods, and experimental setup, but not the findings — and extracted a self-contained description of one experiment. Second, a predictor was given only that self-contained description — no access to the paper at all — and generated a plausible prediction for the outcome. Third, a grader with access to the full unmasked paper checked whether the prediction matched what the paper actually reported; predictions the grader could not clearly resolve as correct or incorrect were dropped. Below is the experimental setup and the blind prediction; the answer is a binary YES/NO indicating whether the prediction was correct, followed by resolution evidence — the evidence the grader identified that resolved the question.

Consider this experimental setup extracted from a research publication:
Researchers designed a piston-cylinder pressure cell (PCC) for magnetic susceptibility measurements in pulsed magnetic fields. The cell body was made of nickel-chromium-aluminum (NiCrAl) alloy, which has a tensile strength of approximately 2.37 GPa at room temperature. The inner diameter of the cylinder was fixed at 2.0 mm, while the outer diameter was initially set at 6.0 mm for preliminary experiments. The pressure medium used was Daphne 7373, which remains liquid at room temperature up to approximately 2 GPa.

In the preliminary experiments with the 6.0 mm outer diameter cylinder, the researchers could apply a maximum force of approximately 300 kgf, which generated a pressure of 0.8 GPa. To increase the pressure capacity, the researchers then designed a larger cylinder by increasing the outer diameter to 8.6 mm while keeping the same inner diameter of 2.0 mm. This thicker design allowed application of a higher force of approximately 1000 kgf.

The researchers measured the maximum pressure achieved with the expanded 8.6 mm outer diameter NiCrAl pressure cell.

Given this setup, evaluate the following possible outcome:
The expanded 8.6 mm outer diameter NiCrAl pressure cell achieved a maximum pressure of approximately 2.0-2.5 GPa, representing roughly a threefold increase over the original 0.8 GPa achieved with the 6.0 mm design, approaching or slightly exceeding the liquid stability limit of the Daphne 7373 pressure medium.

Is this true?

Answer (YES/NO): YES